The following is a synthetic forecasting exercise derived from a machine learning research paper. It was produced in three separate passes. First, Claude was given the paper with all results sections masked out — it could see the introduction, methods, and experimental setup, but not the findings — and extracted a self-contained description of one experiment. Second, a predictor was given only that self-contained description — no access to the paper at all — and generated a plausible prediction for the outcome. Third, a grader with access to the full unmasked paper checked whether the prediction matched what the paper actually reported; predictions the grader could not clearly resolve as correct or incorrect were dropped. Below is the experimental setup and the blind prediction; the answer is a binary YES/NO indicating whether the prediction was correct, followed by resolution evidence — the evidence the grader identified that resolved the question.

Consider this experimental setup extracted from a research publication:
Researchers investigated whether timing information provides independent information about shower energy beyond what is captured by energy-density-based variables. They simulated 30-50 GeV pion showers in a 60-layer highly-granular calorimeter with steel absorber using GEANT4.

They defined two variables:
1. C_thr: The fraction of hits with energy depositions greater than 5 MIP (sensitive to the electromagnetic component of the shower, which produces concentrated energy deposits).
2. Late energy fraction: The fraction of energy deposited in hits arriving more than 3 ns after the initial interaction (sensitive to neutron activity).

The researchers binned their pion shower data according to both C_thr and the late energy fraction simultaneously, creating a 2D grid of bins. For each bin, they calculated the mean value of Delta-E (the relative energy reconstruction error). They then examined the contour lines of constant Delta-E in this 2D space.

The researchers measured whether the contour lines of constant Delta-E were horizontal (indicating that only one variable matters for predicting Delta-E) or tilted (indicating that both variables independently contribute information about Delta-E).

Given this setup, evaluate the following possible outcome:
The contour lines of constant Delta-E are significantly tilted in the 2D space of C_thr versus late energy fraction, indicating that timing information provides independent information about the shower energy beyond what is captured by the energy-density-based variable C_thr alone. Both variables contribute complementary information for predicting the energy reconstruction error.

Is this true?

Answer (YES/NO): YES